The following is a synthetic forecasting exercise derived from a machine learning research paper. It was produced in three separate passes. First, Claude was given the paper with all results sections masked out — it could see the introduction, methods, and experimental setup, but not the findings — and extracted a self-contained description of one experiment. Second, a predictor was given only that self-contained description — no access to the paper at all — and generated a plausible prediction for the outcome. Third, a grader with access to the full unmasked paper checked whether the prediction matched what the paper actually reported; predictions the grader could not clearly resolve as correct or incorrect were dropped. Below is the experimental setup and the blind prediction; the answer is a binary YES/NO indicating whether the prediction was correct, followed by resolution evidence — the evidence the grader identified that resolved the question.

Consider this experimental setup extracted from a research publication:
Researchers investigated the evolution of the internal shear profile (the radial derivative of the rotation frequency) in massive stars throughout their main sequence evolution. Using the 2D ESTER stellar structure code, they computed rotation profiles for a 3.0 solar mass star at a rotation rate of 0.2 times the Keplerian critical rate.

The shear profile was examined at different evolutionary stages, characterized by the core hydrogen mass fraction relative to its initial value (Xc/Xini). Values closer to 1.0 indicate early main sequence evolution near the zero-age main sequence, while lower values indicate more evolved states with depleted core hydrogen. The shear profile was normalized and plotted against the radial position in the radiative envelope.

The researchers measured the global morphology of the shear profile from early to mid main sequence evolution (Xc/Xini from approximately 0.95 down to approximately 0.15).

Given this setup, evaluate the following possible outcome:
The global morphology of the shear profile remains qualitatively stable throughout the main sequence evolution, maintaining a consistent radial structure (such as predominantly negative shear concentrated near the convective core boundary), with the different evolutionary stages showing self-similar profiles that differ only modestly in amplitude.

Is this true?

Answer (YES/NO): YES